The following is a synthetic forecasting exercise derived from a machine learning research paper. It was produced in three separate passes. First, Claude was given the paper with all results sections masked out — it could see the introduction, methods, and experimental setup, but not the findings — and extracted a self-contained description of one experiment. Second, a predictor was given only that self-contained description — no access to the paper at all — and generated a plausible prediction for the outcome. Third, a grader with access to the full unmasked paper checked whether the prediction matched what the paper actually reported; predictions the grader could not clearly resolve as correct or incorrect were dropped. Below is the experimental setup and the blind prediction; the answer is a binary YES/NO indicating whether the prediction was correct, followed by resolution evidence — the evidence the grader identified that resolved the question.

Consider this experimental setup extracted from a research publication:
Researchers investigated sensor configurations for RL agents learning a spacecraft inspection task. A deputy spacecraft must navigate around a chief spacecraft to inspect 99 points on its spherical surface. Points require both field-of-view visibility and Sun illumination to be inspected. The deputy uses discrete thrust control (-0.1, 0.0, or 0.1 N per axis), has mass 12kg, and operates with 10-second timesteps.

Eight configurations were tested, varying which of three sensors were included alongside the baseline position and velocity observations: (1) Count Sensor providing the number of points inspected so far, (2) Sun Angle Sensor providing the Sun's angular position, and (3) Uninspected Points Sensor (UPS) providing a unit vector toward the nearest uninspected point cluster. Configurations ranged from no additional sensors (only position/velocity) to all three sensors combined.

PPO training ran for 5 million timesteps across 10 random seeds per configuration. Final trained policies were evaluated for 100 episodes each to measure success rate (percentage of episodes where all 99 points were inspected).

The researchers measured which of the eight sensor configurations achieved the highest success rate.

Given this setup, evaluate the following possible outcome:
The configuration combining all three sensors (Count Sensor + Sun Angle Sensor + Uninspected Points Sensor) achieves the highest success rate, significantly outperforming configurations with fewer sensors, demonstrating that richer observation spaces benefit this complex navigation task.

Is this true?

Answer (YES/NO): NO